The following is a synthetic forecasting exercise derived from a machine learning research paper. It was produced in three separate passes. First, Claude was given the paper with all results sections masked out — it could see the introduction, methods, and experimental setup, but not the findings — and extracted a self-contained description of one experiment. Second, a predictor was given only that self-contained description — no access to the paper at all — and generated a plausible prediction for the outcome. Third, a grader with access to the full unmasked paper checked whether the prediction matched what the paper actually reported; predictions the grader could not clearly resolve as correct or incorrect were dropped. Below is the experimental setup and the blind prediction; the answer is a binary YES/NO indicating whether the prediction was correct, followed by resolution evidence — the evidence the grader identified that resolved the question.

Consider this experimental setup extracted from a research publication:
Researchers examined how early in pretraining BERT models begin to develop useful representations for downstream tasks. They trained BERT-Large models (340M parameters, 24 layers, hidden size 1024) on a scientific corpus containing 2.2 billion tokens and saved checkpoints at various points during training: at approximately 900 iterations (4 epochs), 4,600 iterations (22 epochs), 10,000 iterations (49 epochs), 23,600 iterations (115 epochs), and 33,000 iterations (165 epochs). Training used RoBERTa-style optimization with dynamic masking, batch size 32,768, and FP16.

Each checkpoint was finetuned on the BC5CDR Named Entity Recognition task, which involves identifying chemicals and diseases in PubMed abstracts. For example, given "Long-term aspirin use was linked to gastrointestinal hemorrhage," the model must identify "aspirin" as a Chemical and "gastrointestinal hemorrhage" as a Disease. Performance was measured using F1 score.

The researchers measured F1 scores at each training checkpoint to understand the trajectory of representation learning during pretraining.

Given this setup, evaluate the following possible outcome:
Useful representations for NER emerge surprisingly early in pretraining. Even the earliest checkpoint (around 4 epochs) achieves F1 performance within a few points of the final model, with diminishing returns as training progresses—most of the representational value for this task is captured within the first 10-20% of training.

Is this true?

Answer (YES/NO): NO